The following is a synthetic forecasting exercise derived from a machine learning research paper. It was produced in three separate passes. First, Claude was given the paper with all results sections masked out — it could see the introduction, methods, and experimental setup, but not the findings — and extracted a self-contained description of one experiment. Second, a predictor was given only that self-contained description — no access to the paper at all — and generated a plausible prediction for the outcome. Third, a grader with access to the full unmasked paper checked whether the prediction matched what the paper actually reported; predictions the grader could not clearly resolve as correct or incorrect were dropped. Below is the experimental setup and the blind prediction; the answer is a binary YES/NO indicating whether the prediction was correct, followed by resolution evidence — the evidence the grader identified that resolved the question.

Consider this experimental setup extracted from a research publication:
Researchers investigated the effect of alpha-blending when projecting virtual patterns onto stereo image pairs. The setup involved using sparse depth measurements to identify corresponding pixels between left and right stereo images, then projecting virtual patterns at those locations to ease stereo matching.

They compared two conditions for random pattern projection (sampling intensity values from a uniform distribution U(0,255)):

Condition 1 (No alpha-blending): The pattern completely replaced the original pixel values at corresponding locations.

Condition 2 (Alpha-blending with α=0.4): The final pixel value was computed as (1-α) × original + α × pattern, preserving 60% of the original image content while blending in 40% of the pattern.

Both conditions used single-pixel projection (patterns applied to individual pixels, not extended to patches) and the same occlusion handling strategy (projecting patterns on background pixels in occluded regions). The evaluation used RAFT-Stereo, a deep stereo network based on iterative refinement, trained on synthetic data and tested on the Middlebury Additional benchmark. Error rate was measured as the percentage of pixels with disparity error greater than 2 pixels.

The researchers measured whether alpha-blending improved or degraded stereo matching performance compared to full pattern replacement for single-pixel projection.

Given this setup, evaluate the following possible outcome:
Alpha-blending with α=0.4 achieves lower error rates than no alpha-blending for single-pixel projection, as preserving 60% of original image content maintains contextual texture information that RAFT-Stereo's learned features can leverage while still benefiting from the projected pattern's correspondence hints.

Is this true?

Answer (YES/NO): NO